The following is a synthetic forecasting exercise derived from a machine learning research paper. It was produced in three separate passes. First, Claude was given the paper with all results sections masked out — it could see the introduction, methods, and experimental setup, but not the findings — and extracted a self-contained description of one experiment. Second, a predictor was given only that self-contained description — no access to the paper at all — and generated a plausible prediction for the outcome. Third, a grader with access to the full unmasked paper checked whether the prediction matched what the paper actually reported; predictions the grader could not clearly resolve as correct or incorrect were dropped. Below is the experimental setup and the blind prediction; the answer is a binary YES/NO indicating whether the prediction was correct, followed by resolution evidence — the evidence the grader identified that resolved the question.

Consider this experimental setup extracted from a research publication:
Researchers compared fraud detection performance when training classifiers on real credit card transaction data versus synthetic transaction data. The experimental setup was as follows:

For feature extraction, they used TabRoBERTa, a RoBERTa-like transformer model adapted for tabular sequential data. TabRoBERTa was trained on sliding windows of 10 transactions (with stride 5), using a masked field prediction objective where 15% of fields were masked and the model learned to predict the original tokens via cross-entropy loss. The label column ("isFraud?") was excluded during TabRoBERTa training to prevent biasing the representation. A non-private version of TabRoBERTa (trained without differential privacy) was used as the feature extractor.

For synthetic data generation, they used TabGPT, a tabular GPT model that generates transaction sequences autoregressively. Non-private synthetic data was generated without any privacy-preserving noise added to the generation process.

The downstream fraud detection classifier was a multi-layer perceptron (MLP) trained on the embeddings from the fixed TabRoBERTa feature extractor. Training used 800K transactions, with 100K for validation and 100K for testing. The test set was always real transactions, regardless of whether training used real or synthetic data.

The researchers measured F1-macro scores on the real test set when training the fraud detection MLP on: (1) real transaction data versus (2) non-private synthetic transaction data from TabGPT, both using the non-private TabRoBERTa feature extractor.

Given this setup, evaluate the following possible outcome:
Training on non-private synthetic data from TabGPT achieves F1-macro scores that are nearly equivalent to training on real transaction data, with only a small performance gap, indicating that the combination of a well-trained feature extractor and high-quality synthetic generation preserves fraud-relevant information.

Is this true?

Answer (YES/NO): NO